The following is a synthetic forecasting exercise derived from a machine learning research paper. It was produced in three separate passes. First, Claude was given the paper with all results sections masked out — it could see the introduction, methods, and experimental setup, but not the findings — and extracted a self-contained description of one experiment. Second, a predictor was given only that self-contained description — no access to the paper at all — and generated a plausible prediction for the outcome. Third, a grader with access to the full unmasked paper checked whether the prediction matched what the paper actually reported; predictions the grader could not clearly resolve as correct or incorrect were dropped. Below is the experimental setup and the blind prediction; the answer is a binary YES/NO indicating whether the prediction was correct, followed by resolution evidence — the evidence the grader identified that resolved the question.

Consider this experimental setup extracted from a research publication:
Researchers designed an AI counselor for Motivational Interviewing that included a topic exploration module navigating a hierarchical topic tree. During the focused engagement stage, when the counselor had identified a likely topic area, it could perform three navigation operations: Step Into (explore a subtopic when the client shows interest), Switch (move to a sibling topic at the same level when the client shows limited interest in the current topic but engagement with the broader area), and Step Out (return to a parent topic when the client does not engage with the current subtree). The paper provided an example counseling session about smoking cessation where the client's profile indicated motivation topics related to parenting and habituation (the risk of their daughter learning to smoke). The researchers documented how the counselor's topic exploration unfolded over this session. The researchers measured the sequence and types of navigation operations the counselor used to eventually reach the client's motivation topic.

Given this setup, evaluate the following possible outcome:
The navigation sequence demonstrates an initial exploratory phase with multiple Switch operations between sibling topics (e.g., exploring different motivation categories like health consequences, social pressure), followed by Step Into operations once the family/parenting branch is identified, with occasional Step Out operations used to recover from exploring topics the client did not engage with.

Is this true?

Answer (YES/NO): NO